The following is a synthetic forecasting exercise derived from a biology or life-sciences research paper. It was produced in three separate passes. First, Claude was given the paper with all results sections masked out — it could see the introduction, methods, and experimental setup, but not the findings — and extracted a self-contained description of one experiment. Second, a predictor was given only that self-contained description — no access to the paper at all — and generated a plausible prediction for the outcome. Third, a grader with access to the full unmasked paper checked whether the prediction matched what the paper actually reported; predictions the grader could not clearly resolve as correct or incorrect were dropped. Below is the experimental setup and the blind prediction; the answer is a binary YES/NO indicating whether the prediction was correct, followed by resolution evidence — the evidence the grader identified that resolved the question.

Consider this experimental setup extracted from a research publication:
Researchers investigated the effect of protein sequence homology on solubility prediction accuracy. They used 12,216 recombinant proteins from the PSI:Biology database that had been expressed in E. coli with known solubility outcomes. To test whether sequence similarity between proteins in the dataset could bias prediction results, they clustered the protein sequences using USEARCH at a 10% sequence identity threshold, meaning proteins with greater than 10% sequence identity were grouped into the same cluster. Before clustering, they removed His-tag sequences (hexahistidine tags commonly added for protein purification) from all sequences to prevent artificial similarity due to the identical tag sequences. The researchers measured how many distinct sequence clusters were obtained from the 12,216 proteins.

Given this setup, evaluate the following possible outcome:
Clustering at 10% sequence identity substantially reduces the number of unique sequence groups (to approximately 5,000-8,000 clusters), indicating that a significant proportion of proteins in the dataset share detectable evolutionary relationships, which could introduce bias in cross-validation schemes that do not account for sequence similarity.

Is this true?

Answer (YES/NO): NO